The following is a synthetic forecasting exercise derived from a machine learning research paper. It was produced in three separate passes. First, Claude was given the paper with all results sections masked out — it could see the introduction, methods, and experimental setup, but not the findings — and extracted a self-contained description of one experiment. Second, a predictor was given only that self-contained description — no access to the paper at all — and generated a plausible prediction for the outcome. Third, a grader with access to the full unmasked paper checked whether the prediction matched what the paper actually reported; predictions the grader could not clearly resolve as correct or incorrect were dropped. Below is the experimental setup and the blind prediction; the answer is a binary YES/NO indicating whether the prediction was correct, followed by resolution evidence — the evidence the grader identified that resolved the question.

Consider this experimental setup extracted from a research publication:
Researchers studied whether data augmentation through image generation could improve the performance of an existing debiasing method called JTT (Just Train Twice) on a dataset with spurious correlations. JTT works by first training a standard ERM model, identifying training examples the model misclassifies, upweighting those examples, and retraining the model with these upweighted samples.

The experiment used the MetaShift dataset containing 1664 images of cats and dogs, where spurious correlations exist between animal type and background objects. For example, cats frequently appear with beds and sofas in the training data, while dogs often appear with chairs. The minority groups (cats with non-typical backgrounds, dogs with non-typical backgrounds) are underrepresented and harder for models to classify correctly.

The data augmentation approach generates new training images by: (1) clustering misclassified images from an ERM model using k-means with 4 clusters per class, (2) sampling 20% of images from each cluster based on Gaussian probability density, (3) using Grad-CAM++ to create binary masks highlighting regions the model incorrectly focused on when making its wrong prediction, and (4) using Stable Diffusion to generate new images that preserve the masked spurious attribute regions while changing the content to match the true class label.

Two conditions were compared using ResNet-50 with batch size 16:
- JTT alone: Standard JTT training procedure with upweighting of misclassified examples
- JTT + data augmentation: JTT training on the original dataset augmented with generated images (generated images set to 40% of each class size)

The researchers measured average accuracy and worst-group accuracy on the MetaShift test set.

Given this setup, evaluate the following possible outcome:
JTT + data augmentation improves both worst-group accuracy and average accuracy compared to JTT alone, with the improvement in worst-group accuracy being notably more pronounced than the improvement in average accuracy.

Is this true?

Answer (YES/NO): YES